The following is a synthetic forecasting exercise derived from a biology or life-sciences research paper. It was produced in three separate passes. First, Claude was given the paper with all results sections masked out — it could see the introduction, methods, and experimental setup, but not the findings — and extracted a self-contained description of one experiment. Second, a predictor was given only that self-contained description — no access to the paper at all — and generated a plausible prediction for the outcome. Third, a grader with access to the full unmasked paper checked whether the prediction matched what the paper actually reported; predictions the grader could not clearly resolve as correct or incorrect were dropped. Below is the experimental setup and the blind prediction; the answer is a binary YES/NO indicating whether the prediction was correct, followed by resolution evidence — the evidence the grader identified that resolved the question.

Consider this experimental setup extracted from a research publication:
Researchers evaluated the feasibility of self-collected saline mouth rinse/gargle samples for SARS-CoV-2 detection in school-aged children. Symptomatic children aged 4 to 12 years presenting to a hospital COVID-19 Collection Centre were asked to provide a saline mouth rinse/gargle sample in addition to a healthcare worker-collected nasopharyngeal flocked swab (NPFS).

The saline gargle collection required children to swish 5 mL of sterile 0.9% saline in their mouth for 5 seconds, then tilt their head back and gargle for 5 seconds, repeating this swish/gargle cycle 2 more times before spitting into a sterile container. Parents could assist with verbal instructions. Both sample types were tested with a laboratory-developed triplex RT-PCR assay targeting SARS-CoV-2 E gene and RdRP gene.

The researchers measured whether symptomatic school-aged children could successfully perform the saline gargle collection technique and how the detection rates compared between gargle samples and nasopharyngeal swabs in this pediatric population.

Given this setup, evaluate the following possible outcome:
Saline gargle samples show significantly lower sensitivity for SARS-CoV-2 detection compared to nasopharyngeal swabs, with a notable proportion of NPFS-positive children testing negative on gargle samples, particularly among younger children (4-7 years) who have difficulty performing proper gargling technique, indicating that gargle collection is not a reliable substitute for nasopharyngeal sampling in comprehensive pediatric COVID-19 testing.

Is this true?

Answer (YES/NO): NO